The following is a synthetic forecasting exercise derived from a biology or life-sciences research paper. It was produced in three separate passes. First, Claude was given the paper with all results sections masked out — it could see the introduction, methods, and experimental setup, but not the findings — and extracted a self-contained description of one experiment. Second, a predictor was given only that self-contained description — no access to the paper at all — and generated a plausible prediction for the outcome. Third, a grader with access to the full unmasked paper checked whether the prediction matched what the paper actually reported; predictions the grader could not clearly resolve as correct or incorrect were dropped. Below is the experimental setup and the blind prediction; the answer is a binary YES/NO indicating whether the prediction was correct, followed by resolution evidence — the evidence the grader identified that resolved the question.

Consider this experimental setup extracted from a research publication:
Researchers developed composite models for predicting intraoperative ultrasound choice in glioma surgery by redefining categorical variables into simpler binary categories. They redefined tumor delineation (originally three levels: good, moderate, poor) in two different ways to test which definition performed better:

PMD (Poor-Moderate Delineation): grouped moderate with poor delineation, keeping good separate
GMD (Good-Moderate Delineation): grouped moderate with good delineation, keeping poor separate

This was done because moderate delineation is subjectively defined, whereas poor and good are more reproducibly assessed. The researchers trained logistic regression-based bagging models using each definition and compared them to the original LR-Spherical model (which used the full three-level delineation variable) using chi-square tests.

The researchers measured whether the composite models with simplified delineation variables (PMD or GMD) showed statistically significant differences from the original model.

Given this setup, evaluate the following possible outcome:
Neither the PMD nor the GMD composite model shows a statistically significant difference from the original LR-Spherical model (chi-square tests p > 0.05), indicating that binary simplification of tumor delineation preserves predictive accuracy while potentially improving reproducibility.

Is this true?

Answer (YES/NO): YES